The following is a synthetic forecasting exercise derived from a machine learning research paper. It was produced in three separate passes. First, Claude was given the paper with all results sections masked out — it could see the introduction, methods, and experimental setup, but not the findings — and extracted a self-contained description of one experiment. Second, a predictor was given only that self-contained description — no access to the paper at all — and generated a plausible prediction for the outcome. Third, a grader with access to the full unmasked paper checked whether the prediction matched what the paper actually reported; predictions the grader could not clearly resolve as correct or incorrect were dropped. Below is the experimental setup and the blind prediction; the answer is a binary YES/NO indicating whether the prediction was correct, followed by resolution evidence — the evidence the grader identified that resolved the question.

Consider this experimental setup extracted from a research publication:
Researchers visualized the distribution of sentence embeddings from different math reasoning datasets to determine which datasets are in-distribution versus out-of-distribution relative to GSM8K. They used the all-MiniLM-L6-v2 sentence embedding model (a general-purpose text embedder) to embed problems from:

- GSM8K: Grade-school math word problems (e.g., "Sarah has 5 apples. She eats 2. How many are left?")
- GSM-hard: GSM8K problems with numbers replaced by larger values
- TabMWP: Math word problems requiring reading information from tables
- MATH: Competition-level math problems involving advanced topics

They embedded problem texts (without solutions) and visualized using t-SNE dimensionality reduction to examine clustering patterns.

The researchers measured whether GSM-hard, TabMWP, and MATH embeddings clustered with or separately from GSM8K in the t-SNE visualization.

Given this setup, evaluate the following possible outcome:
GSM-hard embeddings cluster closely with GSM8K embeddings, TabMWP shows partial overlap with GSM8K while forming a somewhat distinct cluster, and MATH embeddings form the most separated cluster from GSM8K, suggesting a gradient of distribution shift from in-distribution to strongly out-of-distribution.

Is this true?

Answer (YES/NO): NO